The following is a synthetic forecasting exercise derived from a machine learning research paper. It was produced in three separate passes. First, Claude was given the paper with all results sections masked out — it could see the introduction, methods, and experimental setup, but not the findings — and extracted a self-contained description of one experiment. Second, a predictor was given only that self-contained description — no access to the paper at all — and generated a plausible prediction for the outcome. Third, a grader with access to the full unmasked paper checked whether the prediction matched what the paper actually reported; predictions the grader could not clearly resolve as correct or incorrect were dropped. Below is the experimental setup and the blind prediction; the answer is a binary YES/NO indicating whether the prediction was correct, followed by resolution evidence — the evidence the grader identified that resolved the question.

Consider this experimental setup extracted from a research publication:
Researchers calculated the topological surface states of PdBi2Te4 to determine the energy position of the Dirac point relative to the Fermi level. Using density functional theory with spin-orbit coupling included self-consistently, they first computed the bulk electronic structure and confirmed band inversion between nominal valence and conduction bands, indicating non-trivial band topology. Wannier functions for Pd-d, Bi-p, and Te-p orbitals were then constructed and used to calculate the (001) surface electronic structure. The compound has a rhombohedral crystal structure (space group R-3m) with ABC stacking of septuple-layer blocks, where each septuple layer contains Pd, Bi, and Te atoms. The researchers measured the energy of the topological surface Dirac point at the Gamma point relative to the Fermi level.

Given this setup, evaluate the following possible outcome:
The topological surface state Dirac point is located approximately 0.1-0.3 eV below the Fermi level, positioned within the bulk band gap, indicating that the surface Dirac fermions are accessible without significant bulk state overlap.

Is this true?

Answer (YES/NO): NO